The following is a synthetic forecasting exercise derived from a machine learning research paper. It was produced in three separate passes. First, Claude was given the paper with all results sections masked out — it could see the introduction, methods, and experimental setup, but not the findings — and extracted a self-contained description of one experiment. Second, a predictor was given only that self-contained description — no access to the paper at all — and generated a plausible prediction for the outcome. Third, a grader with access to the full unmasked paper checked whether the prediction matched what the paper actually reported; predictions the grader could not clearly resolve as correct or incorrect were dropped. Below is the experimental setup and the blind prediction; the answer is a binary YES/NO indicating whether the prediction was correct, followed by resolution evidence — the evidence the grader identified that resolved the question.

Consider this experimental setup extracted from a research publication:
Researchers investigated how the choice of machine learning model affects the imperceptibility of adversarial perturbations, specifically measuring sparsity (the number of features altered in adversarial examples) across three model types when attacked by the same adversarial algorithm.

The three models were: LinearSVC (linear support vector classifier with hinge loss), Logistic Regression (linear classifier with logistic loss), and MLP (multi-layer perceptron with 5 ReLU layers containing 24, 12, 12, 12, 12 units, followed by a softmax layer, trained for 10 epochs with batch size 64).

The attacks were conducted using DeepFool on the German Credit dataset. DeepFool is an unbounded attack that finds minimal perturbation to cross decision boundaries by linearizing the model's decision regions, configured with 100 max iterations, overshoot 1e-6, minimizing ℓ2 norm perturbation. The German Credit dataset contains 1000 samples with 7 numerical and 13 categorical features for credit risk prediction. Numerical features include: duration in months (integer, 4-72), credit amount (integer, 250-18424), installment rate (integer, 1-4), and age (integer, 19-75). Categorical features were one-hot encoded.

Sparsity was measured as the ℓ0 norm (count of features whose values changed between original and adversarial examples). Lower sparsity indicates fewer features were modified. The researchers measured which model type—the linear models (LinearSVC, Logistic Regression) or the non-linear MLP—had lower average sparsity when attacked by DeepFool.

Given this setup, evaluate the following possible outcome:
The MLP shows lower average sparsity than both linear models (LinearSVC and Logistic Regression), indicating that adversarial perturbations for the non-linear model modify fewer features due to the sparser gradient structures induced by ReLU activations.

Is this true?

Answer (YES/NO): NO